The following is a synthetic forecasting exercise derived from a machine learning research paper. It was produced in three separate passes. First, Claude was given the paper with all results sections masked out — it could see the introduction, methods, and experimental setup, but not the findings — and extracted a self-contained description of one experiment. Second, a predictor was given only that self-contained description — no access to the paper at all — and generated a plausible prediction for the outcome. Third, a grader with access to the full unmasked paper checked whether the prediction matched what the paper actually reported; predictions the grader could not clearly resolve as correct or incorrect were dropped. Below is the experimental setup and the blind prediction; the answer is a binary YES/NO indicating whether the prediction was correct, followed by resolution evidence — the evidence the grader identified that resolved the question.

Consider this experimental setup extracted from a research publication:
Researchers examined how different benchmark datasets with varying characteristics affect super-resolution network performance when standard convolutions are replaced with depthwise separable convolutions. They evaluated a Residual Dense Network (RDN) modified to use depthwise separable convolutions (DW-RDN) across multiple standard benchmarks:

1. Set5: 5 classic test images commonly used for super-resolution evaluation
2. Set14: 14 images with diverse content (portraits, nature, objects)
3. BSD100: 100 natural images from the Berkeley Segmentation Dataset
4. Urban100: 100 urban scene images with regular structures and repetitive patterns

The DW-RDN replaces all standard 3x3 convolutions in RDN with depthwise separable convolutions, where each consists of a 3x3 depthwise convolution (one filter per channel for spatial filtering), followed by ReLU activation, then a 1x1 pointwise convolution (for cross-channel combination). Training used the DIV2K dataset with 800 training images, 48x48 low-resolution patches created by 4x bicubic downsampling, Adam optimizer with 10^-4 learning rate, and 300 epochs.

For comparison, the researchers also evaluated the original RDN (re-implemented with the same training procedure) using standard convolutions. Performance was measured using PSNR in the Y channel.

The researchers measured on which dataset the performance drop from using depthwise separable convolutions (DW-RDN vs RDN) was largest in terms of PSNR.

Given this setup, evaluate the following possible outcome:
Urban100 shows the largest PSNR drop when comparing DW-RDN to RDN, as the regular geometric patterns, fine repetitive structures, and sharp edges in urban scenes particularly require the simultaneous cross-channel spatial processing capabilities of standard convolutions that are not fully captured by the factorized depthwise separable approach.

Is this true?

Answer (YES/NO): YES